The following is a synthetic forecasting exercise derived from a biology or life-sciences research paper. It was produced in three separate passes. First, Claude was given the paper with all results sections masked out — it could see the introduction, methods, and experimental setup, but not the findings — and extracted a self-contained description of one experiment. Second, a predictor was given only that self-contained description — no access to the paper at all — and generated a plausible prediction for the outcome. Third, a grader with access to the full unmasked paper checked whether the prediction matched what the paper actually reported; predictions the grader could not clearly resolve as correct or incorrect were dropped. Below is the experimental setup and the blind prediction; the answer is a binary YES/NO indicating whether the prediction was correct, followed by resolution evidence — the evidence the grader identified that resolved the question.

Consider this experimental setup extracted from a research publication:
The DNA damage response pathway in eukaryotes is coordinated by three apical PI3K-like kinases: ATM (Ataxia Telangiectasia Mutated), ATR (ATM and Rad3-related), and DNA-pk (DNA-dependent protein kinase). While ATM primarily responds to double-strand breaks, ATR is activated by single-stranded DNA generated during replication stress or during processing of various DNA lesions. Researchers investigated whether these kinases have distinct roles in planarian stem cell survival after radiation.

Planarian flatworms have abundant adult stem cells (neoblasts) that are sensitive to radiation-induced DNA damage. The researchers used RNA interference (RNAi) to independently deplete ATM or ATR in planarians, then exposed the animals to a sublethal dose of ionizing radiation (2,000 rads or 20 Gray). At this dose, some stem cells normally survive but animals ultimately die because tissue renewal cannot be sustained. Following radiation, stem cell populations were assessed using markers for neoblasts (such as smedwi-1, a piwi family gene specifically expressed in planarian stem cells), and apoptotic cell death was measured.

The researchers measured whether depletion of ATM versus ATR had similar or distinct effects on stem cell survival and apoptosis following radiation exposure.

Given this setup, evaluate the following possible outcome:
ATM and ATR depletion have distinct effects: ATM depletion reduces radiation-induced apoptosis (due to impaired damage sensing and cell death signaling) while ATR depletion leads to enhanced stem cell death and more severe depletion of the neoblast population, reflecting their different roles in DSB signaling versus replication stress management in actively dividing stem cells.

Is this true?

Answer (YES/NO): NO